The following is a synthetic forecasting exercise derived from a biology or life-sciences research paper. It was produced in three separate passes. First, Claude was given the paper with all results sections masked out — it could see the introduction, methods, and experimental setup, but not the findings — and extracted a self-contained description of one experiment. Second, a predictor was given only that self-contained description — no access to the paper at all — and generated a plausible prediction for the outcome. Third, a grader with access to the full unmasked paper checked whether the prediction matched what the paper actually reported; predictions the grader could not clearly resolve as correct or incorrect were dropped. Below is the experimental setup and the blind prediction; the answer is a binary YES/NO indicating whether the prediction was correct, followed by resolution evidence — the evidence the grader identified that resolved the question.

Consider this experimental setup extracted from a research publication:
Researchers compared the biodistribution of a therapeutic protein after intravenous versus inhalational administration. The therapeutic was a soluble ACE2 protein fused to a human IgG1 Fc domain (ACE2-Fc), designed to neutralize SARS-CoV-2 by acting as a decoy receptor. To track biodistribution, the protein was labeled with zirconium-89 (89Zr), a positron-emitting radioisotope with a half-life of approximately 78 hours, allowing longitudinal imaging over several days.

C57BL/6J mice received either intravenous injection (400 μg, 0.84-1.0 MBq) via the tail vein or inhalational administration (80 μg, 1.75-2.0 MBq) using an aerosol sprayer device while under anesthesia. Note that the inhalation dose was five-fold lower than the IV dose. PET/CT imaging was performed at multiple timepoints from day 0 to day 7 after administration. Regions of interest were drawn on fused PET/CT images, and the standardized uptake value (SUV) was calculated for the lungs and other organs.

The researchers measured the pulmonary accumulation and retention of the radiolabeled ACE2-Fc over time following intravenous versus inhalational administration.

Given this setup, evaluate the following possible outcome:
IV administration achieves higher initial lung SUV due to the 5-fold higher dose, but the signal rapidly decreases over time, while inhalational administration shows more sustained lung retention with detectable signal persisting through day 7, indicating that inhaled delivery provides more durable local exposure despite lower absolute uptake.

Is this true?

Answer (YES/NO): NO